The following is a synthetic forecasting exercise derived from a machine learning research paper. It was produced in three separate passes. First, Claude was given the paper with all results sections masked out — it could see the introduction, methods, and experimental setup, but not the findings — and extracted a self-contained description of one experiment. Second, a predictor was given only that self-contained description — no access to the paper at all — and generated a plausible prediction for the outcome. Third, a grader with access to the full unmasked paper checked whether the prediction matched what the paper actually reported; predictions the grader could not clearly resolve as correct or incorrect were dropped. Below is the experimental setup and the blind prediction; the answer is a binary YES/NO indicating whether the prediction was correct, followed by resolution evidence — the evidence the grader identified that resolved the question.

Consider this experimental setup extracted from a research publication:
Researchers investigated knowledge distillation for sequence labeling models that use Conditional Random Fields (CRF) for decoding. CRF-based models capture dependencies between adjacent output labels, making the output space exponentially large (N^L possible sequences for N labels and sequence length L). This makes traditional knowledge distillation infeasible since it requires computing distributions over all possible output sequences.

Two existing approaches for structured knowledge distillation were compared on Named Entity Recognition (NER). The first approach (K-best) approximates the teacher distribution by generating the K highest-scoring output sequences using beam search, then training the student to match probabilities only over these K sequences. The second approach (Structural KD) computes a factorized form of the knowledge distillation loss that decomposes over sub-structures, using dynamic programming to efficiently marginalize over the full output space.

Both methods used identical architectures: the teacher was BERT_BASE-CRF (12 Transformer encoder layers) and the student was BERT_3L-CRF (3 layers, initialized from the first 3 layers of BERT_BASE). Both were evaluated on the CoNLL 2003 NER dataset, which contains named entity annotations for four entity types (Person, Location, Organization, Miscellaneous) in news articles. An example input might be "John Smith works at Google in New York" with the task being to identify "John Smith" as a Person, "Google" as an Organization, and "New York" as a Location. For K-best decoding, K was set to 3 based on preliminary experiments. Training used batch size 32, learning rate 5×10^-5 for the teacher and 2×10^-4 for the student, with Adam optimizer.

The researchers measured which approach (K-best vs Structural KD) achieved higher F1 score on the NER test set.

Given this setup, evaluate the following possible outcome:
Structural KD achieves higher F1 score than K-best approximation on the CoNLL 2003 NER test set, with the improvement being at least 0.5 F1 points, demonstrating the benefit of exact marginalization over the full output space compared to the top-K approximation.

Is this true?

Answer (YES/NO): NO